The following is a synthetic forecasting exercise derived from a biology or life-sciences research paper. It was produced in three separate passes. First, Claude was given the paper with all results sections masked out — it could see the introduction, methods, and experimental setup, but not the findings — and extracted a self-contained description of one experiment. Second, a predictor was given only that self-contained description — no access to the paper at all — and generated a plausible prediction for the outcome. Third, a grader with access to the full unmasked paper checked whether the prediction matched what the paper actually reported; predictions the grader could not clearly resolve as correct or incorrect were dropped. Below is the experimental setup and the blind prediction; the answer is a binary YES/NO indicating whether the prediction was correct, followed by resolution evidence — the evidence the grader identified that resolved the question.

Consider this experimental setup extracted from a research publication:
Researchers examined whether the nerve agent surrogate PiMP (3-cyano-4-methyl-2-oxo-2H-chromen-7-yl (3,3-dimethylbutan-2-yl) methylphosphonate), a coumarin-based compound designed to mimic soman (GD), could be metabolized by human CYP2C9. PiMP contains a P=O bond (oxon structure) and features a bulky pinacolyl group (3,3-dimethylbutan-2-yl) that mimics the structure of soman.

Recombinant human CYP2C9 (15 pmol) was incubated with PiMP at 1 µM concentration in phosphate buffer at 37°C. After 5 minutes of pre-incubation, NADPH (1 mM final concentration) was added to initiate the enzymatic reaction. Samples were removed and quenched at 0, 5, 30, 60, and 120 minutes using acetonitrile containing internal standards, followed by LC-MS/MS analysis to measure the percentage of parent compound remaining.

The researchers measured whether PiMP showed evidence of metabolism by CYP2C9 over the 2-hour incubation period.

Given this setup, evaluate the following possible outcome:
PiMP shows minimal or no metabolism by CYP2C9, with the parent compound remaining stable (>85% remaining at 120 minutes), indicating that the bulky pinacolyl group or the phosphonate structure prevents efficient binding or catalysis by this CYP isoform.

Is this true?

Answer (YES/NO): NO